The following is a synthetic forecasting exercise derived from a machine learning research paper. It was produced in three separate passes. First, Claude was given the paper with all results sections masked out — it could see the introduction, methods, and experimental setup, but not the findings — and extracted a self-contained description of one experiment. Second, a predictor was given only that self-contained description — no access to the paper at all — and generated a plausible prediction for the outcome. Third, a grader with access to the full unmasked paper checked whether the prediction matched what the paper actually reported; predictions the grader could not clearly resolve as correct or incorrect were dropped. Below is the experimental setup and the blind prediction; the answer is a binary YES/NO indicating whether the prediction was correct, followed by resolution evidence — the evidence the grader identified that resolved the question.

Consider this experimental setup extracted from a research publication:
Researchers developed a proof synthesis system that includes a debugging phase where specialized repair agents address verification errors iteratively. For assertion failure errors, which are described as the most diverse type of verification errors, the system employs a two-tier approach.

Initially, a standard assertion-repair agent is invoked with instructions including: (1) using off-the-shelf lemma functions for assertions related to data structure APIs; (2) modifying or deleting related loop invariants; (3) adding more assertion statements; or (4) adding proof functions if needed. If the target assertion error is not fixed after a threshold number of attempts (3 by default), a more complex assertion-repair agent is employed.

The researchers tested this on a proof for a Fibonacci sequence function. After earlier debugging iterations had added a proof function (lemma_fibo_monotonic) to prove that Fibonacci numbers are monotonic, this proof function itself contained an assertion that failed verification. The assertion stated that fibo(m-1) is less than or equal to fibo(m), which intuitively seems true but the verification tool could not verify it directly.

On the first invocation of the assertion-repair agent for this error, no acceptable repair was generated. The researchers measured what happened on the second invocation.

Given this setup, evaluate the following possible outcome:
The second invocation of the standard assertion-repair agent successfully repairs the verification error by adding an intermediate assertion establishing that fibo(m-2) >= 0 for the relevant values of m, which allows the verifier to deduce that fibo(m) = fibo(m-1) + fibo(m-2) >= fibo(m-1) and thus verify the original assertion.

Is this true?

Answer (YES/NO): NO